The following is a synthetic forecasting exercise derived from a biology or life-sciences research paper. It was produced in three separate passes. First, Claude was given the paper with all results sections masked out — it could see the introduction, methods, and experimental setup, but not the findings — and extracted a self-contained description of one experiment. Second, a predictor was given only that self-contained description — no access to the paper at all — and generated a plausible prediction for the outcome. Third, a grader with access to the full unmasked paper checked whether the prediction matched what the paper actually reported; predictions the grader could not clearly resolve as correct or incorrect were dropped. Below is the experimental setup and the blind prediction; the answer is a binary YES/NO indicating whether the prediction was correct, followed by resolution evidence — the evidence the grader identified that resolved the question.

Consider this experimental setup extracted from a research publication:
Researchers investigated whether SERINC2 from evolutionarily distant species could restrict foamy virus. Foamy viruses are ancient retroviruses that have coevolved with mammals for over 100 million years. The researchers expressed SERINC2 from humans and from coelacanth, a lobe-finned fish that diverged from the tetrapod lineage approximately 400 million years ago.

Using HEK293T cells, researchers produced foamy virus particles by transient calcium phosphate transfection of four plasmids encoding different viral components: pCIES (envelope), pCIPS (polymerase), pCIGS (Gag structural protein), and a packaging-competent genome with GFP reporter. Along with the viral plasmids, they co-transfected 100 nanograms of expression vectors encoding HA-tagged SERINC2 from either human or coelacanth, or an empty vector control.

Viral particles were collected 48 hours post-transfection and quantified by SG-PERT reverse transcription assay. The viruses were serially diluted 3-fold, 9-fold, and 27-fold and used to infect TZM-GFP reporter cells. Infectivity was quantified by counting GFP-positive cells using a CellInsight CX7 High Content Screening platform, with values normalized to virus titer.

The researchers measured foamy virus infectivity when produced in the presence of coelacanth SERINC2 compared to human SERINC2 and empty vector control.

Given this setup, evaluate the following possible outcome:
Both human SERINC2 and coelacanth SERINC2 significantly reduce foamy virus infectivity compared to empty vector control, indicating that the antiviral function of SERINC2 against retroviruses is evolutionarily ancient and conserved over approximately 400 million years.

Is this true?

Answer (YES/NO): NO